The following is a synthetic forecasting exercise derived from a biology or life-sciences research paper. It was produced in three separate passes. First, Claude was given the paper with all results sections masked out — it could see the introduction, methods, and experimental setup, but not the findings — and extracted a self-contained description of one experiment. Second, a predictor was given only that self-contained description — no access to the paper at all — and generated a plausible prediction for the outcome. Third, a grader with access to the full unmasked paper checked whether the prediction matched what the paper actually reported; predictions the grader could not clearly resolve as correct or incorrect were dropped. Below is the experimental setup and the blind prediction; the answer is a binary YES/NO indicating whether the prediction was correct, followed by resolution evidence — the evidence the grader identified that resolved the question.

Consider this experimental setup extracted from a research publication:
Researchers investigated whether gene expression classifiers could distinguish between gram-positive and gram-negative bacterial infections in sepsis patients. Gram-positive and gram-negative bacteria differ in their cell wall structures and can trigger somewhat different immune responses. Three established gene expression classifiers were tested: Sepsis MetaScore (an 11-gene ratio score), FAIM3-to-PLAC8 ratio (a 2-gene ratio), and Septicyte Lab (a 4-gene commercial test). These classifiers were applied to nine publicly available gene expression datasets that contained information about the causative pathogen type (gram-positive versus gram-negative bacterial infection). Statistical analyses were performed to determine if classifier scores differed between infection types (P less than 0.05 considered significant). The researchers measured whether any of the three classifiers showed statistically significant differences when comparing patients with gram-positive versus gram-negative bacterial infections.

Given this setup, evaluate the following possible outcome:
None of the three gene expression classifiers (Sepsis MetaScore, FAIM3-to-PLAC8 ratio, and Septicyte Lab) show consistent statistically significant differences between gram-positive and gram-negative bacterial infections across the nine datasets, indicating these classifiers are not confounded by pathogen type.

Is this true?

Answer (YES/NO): YES